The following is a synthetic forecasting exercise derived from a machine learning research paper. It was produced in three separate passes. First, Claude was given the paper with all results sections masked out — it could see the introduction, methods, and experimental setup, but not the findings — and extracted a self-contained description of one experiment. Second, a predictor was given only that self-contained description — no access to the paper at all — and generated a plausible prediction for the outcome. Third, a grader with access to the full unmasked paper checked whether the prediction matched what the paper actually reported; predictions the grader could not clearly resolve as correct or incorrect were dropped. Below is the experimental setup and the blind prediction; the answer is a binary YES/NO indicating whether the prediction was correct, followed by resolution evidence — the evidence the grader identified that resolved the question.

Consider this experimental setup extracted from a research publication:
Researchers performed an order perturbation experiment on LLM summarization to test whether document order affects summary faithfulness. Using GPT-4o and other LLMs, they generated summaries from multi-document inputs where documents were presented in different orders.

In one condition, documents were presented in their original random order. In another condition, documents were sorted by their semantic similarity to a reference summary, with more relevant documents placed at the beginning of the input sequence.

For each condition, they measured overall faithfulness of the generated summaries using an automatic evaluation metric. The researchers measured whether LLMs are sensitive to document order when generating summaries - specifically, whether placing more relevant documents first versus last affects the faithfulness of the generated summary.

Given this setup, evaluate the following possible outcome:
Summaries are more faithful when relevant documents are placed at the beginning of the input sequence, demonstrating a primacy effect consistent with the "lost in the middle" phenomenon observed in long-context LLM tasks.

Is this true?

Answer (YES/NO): NO